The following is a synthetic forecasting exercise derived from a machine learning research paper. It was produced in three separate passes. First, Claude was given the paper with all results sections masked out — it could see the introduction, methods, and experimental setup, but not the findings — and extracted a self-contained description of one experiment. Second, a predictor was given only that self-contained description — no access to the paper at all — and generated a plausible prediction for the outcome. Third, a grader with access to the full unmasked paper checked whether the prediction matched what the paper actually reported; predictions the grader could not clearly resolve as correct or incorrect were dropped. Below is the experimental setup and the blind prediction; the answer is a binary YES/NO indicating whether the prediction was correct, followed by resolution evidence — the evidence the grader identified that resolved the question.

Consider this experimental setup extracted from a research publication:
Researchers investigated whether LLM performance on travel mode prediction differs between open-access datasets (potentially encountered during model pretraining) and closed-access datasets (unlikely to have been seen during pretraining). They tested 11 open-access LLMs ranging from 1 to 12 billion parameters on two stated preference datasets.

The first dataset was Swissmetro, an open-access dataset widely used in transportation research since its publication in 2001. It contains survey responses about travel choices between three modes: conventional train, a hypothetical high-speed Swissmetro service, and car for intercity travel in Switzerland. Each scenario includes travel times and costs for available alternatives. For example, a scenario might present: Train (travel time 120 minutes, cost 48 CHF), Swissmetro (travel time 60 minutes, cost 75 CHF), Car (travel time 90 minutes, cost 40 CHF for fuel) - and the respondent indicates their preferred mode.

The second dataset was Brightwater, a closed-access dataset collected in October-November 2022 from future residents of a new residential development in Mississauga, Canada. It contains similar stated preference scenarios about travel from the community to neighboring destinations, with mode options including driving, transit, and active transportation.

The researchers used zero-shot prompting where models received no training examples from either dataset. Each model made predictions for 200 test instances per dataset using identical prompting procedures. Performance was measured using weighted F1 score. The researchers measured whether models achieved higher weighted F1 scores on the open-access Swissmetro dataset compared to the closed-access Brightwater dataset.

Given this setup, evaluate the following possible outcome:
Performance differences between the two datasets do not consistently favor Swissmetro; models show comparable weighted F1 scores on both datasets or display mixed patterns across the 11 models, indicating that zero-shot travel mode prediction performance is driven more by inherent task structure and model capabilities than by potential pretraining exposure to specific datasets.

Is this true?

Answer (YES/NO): NO